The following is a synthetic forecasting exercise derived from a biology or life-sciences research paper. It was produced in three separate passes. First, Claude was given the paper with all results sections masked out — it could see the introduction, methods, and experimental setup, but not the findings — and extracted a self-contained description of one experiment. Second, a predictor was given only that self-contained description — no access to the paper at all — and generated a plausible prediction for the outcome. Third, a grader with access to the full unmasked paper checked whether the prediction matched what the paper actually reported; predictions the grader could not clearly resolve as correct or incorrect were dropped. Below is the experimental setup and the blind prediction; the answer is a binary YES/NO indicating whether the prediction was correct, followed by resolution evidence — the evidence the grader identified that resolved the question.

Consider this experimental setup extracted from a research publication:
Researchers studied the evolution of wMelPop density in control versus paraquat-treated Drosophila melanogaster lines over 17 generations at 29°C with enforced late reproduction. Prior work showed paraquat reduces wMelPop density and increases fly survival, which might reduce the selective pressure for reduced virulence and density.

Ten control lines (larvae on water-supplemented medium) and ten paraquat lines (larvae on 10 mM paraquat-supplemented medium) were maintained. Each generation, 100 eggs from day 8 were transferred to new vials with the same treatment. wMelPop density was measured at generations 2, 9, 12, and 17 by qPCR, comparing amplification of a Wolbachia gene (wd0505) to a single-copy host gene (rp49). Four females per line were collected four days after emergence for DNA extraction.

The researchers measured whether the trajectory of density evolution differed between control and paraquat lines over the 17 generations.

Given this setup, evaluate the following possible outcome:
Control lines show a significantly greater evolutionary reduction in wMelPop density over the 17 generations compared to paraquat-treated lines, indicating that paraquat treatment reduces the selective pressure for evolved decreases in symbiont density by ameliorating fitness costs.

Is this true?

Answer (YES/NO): NO